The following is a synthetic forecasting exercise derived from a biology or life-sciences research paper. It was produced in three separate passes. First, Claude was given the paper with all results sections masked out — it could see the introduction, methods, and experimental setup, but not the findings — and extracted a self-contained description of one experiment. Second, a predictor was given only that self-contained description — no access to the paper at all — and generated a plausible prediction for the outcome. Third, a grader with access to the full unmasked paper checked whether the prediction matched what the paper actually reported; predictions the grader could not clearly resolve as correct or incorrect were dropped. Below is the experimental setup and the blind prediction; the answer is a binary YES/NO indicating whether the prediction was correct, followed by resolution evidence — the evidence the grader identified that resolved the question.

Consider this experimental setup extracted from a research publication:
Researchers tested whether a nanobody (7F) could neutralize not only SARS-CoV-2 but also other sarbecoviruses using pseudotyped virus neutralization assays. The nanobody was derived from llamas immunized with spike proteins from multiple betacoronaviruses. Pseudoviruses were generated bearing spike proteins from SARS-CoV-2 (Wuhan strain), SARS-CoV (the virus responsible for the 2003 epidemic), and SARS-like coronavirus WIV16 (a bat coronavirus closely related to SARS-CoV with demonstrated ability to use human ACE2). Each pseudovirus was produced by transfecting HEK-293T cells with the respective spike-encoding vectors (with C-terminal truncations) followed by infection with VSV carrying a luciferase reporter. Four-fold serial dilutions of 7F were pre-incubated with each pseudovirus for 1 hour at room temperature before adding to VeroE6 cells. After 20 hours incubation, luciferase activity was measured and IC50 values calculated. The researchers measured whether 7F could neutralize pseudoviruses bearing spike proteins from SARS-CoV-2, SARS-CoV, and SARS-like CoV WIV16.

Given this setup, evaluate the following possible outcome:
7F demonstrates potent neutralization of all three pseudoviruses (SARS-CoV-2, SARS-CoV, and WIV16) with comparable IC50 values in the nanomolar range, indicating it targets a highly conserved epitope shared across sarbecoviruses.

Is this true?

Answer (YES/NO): YES